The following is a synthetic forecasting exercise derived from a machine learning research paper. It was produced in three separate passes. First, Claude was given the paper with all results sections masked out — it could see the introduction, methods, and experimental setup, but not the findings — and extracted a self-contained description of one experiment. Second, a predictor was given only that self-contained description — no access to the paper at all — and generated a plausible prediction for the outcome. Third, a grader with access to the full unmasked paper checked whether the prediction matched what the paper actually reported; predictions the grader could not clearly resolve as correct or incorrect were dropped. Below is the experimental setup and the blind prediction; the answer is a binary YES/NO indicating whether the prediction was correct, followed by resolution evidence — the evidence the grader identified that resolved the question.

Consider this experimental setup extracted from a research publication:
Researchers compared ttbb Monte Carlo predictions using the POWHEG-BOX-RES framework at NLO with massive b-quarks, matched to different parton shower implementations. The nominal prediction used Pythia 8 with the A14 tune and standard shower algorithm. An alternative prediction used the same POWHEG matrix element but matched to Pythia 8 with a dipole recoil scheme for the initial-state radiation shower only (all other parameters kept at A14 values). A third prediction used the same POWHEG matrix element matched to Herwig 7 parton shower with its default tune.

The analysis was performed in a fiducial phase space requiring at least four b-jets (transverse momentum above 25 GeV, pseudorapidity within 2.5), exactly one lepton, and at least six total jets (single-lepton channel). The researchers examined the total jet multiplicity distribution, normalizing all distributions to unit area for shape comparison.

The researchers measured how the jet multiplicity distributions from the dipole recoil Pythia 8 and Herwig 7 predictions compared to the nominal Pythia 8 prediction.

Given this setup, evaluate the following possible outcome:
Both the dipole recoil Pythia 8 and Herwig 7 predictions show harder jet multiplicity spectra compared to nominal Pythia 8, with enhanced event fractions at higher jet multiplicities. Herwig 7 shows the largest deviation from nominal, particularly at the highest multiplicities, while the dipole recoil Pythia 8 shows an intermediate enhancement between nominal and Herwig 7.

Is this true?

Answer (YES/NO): NO